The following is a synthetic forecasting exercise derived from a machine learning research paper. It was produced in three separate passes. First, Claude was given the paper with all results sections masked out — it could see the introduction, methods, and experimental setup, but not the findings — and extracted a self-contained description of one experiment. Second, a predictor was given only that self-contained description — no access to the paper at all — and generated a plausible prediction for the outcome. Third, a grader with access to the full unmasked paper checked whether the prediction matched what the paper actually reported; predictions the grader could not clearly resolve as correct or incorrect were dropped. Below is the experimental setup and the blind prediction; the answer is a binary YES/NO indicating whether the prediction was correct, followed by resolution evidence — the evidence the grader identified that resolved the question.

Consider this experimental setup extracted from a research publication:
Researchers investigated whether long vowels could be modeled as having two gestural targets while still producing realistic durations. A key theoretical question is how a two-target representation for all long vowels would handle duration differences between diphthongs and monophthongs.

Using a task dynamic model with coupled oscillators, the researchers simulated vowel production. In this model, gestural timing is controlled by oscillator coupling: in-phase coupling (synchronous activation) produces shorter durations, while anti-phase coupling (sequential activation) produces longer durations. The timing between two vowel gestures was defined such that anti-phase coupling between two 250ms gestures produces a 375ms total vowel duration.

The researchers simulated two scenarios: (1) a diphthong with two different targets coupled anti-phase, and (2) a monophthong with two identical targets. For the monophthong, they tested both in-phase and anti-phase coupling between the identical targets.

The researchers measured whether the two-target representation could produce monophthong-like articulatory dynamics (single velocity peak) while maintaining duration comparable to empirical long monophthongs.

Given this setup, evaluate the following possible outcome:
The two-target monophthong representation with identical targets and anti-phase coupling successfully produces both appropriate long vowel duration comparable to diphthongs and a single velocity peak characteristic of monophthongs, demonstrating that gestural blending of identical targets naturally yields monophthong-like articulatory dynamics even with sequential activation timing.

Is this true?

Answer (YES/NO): YES